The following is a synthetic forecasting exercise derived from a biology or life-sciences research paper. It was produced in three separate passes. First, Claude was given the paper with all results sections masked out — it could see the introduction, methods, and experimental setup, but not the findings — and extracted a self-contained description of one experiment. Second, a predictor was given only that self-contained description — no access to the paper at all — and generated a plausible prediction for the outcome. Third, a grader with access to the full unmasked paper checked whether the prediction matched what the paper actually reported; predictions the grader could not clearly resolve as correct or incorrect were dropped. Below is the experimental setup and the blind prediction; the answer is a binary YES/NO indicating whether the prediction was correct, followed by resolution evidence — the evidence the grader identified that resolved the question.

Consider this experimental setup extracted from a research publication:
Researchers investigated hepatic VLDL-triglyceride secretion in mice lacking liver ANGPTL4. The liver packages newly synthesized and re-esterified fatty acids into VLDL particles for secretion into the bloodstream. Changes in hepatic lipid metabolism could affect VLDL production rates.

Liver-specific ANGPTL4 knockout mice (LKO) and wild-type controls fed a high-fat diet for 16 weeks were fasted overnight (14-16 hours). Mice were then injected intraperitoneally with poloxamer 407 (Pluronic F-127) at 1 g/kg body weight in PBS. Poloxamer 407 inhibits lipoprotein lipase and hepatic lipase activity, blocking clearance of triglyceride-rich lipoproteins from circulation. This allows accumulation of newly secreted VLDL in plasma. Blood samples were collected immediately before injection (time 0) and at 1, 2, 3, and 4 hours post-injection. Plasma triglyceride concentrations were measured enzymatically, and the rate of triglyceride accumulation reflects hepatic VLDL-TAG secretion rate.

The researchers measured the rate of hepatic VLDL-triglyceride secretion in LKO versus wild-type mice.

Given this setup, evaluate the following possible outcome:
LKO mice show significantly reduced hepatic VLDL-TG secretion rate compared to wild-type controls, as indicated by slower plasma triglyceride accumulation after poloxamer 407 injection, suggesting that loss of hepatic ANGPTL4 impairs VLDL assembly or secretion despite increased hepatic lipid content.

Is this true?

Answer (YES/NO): NO